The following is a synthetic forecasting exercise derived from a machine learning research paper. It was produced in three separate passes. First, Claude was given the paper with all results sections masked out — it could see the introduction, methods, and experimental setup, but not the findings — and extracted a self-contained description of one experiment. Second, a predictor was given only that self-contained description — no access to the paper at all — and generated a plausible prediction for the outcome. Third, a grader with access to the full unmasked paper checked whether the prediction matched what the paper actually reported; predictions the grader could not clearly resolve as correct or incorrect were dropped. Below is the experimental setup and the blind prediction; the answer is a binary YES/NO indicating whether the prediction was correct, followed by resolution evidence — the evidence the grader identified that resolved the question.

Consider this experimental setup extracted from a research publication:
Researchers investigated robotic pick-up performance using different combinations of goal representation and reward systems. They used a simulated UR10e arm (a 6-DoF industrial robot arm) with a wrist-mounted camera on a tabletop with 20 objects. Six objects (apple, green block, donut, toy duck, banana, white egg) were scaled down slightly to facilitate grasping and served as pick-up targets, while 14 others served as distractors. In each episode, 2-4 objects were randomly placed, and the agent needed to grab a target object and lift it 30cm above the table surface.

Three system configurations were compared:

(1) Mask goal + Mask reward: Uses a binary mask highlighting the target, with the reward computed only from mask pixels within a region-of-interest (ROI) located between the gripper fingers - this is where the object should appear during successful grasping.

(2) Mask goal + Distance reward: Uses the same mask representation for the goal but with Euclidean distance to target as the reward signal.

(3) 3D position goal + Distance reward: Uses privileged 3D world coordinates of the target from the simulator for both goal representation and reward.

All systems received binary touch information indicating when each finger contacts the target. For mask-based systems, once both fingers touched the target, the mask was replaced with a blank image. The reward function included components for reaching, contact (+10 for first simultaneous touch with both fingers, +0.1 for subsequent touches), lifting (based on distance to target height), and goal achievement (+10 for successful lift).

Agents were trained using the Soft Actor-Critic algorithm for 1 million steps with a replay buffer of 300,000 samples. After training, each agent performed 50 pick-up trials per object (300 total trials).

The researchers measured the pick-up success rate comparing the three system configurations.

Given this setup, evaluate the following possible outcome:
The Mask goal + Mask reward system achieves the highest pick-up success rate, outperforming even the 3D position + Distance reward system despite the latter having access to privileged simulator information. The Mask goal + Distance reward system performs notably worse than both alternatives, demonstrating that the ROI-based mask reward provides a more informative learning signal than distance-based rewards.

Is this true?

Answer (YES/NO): NO